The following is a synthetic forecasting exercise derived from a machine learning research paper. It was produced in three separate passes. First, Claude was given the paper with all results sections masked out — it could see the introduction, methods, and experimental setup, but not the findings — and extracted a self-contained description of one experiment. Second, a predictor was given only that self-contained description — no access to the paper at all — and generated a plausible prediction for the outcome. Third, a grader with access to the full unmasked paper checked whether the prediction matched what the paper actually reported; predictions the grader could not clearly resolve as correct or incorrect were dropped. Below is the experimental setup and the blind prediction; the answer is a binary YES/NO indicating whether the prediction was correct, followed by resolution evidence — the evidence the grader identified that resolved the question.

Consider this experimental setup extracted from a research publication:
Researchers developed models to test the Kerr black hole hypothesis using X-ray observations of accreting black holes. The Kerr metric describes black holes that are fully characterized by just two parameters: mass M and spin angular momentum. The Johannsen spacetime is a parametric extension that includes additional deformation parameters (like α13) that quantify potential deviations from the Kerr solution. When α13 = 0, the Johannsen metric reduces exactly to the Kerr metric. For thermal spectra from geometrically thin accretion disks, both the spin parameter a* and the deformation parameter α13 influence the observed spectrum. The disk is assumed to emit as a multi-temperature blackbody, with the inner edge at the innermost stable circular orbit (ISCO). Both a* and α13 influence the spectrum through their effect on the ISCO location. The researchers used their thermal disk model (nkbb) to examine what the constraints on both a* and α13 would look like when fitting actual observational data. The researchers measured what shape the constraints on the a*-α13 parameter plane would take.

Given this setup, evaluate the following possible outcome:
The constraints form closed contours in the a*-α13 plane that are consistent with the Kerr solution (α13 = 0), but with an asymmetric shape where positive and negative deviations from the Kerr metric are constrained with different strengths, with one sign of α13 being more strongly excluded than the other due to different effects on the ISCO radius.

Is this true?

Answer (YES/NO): NO